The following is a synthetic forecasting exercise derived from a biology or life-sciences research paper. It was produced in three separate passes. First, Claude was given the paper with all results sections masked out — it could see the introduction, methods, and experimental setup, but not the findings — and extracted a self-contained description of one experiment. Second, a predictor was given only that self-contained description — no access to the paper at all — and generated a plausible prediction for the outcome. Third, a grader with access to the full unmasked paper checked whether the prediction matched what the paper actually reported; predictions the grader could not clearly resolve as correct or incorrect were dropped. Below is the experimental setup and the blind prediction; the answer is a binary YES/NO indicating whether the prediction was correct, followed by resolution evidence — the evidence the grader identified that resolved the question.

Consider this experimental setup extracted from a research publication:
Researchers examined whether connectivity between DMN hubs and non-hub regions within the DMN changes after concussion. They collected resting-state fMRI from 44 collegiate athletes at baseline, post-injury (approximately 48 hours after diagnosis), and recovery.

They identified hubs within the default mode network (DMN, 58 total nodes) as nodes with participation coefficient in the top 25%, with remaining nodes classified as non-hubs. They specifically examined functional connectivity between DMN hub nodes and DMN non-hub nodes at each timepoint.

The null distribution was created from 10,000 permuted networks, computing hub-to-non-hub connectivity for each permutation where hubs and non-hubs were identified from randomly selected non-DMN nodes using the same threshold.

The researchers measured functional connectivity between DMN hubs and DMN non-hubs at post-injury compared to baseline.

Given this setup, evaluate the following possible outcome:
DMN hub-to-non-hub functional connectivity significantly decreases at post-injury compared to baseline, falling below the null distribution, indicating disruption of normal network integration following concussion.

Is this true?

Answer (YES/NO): NO